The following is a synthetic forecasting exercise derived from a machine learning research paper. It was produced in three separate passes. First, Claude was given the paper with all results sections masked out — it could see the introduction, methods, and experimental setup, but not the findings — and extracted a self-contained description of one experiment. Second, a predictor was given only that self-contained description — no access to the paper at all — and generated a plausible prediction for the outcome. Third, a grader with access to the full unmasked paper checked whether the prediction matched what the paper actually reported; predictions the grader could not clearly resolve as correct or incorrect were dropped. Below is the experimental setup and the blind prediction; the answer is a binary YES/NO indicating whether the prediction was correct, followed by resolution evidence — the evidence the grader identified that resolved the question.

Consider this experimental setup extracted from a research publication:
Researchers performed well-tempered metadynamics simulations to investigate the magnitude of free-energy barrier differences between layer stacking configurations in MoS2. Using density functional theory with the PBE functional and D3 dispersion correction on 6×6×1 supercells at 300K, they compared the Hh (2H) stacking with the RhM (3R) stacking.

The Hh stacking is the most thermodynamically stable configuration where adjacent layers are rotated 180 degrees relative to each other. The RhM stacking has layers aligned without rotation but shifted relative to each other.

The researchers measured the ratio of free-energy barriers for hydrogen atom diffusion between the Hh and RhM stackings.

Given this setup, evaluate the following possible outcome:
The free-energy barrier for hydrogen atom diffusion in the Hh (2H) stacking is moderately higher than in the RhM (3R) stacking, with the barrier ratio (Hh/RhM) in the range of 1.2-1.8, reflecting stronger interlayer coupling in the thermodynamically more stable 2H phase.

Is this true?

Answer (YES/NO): NO